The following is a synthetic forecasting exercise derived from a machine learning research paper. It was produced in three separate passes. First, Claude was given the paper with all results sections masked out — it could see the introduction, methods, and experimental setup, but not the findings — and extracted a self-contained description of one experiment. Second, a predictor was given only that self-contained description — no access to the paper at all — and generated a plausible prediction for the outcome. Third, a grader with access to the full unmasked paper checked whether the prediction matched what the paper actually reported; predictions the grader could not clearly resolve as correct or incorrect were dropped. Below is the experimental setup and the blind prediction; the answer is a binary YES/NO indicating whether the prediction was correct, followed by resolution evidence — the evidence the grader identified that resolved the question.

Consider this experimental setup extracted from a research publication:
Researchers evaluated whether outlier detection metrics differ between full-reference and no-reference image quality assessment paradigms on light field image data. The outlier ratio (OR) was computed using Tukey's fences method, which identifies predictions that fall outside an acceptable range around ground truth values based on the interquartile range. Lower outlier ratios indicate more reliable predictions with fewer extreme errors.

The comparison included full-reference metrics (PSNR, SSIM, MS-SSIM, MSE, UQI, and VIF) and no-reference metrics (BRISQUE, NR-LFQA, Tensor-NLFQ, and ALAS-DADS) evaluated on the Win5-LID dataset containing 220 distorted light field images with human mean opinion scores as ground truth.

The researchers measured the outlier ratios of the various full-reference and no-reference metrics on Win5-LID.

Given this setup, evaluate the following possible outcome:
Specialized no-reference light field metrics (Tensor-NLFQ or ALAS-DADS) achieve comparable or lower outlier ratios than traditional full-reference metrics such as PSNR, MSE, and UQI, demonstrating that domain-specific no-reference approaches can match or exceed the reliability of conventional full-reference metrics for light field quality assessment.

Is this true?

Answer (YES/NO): YES